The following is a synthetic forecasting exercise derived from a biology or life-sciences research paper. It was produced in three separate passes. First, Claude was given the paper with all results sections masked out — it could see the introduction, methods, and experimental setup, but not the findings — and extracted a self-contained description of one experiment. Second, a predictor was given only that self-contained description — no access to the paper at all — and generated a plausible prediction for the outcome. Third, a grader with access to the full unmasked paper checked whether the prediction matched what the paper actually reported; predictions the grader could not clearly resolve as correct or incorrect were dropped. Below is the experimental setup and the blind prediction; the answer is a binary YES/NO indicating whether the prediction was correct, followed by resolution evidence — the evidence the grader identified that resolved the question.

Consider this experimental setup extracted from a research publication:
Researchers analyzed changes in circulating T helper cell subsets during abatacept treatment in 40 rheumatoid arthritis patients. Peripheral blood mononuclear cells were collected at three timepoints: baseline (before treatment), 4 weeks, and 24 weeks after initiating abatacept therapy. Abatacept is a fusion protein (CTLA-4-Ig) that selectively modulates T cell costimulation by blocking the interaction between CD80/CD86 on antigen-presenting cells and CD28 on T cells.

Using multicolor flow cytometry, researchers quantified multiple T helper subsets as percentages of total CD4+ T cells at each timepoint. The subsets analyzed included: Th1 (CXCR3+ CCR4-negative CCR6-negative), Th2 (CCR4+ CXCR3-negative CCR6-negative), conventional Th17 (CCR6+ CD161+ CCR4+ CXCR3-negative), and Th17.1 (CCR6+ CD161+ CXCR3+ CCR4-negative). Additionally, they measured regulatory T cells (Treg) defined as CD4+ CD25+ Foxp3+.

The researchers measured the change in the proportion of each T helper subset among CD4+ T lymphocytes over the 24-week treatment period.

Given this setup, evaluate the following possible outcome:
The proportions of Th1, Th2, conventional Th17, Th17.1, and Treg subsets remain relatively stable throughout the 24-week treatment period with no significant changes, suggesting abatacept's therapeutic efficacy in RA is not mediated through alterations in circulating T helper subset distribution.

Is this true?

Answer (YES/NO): YES